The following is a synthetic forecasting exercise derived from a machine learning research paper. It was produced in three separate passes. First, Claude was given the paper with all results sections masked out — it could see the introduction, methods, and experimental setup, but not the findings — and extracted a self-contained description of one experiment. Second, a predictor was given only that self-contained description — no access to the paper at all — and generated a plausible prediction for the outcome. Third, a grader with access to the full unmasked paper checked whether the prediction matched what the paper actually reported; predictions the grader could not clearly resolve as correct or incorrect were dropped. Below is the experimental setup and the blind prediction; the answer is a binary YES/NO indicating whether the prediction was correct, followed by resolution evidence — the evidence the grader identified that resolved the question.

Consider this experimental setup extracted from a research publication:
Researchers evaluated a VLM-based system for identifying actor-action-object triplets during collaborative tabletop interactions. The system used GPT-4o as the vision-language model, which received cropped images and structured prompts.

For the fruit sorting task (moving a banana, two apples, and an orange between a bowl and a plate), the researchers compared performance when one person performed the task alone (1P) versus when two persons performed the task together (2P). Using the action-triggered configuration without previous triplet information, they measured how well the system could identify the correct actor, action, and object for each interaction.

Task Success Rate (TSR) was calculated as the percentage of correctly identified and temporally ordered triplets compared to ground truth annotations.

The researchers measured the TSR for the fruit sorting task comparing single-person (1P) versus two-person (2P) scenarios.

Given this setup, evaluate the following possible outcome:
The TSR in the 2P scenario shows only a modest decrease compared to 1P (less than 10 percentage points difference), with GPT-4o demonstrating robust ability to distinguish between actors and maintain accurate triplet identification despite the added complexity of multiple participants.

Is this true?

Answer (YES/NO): YES